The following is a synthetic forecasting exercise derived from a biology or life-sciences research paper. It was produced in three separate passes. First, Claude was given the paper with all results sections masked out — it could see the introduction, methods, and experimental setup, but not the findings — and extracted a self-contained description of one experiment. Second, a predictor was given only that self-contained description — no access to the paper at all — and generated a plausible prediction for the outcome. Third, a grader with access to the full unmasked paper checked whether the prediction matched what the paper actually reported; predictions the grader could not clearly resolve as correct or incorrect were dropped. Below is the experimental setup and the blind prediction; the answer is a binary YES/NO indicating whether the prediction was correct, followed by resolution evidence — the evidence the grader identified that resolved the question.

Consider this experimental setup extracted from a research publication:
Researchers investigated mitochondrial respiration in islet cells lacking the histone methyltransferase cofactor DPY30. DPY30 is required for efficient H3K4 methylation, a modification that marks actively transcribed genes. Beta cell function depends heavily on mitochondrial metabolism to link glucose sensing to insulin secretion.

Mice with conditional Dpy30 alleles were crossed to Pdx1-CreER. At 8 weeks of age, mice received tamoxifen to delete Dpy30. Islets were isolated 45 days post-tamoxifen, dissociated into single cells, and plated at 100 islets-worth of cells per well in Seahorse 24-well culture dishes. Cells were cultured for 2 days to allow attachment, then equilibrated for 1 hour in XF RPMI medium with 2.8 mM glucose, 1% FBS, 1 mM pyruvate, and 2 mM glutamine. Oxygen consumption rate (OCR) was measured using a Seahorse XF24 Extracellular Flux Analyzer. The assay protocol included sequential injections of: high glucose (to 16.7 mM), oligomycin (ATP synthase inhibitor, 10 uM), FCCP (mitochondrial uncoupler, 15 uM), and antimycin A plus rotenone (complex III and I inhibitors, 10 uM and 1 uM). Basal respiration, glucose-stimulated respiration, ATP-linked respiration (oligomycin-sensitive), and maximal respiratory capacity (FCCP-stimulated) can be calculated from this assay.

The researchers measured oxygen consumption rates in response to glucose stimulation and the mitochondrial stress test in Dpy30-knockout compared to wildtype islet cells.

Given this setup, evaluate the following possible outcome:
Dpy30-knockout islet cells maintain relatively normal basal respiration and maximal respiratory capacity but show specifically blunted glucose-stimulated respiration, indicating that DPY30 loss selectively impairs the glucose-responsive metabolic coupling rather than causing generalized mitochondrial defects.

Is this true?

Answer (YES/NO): NO